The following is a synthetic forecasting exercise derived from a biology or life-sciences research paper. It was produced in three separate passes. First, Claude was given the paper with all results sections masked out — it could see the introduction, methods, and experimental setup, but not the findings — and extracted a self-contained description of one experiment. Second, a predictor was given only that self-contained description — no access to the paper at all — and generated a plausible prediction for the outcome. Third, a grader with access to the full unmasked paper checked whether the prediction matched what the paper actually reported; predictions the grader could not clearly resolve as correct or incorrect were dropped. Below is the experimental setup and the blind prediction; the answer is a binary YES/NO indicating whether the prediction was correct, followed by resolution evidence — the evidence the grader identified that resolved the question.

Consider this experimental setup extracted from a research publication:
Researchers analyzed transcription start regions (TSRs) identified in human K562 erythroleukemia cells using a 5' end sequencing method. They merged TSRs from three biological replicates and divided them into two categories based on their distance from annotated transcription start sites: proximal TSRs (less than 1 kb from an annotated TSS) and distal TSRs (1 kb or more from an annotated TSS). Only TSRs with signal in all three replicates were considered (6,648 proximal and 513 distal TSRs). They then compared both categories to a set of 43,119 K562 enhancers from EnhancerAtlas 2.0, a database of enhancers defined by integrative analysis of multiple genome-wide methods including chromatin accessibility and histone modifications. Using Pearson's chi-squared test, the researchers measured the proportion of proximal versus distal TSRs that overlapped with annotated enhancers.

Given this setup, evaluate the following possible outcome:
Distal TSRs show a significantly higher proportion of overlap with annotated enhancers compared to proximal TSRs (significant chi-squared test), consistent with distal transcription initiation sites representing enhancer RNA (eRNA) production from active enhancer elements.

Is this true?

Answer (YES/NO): YES